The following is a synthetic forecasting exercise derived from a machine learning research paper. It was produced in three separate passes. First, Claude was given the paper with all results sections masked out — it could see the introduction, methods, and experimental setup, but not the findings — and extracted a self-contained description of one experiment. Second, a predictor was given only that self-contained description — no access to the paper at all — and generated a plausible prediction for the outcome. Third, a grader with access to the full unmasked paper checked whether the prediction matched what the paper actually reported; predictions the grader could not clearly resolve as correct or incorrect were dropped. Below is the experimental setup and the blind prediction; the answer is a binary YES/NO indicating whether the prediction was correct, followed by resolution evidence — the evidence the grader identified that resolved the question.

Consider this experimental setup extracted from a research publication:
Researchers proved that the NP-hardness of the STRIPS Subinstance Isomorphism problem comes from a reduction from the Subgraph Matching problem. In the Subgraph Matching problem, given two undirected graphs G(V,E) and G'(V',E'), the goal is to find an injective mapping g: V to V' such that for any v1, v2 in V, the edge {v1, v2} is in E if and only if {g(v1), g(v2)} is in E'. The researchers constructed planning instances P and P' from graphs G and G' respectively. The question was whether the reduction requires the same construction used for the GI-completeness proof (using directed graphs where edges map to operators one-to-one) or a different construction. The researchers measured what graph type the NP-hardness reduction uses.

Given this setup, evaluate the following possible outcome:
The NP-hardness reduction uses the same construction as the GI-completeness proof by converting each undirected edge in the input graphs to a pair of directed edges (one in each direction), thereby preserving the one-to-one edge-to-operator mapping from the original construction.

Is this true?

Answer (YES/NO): NO